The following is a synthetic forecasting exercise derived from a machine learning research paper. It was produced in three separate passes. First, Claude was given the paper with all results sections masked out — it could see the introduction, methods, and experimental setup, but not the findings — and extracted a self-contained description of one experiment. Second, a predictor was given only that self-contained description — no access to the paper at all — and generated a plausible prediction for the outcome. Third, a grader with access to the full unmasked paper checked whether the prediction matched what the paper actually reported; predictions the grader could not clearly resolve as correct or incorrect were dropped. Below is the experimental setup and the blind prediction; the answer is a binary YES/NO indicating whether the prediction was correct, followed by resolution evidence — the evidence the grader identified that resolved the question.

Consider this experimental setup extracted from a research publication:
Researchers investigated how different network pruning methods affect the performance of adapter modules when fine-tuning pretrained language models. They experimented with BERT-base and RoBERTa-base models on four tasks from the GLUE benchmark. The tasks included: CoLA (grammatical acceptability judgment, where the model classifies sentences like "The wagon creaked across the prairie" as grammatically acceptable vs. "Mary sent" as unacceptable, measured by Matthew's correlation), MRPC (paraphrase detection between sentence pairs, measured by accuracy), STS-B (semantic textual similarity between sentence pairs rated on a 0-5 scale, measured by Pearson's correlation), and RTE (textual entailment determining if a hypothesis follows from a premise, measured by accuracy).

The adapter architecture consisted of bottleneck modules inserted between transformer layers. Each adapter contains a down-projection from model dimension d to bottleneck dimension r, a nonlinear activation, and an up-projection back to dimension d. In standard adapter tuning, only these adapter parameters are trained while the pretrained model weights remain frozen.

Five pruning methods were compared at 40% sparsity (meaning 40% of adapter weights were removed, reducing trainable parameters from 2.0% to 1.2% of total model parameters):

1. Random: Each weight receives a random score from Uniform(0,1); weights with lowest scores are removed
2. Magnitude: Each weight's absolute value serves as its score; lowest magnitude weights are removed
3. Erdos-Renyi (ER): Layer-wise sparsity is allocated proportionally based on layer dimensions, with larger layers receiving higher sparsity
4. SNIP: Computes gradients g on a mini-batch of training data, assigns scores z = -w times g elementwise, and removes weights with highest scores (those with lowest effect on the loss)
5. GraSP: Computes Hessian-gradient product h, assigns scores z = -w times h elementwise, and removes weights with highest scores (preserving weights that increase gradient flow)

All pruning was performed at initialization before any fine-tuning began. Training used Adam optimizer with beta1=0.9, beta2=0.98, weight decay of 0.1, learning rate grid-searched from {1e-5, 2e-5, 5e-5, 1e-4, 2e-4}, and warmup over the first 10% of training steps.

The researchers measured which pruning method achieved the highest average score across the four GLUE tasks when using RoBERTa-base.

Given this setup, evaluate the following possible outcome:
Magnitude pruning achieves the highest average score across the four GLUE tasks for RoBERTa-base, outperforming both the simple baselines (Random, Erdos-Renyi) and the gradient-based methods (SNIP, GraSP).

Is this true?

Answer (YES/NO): NO